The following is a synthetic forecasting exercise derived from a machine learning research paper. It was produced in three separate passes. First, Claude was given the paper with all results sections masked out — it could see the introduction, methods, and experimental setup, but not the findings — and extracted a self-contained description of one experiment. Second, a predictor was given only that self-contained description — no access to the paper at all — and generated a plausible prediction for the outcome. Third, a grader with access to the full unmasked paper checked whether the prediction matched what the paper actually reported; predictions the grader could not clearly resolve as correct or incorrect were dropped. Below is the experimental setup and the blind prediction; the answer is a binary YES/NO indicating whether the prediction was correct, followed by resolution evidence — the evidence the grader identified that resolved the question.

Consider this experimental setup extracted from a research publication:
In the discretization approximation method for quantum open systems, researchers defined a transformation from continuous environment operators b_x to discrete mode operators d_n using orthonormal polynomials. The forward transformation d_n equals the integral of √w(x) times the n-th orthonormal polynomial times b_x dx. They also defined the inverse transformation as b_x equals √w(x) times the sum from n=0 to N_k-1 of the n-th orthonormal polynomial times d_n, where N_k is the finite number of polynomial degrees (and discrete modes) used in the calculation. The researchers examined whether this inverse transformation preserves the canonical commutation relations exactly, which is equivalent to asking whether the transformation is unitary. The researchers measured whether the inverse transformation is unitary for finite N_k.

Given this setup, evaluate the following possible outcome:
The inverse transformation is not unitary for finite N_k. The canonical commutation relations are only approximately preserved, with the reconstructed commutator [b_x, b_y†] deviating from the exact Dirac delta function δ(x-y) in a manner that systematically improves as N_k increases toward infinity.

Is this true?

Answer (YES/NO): YES